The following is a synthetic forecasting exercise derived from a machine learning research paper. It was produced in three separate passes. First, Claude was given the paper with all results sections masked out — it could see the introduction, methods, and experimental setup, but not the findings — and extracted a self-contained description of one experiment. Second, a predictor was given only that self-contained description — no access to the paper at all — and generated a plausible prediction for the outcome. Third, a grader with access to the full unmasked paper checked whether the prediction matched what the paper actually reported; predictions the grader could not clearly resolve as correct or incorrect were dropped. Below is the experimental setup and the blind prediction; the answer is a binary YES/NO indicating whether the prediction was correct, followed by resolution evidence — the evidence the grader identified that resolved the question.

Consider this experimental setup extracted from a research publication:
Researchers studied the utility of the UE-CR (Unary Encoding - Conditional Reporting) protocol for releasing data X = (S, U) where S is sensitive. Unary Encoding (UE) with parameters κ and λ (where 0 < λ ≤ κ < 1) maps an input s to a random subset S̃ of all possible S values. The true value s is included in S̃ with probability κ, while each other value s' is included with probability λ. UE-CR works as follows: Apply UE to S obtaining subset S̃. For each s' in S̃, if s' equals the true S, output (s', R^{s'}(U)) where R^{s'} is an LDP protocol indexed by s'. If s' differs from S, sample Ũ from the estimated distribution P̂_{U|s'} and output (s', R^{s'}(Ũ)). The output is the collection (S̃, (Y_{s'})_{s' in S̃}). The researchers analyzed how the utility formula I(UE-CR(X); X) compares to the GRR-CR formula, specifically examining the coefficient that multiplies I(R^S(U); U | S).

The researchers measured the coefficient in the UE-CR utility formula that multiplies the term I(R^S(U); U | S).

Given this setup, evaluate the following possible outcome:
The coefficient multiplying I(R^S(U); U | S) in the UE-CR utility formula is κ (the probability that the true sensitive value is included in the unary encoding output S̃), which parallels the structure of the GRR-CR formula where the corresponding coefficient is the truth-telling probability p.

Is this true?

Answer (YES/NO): YES